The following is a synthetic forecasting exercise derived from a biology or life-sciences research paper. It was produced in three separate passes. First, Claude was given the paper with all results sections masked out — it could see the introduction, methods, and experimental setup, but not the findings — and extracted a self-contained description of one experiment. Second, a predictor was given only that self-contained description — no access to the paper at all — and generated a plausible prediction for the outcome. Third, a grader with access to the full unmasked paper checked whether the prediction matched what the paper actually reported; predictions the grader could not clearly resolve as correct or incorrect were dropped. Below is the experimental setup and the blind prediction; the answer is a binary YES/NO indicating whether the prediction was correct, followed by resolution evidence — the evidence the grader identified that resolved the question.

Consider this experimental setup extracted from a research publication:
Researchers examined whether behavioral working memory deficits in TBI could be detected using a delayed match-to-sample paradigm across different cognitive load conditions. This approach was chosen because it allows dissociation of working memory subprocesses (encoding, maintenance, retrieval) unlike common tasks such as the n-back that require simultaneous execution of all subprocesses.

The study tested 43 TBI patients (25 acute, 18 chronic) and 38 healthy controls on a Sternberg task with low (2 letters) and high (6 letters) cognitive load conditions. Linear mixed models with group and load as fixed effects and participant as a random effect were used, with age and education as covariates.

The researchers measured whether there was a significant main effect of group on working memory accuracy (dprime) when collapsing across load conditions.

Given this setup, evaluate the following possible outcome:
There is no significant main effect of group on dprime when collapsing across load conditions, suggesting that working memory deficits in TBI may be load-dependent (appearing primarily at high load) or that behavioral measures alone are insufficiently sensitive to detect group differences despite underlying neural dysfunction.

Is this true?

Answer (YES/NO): NO